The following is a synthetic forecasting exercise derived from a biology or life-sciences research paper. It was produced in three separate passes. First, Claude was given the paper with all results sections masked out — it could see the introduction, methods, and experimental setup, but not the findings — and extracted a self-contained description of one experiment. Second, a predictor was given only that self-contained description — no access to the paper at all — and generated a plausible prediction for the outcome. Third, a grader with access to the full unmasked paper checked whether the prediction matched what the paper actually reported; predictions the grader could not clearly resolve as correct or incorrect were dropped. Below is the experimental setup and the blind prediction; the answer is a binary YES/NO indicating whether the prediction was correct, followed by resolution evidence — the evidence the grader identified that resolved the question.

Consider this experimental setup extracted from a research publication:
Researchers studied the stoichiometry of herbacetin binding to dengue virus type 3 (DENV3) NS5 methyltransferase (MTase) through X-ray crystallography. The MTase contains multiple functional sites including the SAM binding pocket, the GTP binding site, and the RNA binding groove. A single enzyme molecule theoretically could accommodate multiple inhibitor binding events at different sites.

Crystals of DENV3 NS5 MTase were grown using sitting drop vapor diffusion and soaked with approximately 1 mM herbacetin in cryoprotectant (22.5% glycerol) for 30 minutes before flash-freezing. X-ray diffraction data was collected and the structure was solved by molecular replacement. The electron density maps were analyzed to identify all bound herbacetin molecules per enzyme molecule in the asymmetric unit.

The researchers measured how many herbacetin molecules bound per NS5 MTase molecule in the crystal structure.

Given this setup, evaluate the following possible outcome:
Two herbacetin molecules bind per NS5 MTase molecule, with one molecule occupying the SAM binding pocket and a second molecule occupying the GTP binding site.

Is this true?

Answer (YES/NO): NO